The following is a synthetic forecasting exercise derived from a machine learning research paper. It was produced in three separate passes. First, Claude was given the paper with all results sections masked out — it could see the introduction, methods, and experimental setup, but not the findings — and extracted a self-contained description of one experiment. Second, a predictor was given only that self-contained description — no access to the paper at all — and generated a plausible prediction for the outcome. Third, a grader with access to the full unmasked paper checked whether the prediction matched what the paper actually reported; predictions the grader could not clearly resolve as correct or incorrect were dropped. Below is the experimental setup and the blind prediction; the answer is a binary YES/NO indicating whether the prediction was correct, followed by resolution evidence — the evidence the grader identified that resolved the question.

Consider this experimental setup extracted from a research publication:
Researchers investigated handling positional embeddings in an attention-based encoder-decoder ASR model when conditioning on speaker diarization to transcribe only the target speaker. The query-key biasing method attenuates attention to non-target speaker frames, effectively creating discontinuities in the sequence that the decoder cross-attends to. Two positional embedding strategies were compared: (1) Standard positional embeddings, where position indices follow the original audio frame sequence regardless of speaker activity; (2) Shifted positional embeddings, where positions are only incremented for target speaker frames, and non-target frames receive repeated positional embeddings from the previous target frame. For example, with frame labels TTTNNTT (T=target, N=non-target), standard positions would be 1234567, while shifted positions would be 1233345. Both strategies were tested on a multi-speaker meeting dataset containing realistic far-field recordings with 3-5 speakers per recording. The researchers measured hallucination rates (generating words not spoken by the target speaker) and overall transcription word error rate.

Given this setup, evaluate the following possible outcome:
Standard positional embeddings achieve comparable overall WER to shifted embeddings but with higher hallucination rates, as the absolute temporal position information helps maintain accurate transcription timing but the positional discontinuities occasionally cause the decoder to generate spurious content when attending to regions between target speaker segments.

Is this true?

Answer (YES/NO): NO